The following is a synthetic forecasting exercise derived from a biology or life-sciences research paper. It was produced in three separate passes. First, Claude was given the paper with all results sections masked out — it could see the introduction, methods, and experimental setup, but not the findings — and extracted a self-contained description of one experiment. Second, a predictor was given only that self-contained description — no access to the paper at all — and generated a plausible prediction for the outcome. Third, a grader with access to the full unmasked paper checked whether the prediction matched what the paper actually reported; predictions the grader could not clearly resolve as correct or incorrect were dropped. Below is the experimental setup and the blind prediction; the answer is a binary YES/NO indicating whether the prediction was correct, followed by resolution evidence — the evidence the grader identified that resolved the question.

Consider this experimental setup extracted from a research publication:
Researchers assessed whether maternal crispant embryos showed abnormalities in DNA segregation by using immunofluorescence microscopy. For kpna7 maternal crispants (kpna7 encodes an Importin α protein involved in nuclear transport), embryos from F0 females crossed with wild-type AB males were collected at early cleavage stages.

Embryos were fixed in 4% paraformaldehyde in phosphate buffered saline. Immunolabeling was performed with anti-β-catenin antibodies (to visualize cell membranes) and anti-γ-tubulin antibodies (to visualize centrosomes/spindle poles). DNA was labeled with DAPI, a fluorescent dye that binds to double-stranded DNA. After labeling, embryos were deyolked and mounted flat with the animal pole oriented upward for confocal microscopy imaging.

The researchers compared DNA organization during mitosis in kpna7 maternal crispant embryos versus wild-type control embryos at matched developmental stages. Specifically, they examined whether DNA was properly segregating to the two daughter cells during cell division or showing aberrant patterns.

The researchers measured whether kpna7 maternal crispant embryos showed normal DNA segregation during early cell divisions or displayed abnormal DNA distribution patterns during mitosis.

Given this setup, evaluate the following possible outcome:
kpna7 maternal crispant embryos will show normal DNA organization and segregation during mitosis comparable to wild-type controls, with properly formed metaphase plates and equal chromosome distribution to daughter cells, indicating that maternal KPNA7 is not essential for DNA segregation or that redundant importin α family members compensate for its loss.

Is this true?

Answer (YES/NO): NO